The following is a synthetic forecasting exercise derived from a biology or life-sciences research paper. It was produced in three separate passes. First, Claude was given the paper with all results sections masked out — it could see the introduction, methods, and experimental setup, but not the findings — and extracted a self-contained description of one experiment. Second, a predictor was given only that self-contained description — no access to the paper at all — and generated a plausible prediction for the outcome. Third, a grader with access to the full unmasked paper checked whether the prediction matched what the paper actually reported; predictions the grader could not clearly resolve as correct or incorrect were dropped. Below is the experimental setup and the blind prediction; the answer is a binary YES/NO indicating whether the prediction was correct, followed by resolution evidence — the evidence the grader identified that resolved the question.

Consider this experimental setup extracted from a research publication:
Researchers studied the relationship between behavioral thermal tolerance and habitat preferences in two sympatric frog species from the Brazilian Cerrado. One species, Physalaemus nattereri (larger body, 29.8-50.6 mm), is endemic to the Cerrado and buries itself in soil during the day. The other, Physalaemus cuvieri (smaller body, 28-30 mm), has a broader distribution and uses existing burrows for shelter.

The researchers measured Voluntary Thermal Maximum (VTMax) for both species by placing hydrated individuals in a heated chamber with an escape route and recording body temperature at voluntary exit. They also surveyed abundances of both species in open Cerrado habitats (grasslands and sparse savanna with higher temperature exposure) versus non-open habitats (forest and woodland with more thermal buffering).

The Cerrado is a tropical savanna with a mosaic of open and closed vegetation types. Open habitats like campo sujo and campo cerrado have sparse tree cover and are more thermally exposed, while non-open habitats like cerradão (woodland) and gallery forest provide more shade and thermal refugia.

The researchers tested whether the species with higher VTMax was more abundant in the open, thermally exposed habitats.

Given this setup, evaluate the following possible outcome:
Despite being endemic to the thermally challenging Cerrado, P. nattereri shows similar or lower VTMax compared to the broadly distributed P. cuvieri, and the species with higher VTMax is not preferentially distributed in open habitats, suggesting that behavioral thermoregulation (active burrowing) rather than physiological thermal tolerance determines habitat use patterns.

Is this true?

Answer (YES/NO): NO